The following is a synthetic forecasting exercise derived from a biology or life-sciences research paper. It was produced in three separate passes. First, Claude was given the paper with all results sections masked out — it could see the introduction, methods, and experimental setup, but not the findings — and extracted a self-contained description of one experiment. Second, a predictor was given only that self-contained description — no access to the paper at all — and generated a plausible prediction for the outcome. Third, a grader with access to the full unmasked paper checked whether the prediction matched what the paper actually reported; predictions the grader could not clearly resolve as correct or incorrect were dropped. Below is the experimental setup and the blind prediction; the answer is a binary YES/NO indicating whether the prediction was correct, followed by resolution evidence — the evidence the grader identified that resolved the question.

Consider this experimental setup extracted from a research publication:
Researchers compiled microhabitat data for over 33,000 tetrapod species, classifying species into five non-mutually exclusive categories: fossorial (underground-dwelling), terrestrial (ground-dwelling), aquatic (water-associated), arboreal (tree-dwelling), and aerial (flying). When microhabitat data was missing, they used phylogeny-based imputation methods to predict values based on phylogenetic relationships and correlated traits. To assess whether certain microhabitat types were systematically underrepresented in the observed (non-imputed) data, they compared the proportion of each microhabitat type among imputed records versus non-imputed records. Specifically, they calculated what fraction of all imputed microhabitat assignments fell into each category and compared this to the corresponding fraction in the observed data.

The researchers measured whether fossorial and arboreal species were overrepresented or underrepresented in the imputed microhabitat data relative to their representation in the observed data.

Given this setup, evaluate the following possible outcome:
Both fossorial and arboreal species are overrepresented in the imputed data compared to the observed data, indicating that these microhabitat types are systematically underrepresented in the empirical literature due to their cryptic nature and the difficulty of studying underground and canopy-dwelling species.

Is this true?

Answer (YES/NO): YES